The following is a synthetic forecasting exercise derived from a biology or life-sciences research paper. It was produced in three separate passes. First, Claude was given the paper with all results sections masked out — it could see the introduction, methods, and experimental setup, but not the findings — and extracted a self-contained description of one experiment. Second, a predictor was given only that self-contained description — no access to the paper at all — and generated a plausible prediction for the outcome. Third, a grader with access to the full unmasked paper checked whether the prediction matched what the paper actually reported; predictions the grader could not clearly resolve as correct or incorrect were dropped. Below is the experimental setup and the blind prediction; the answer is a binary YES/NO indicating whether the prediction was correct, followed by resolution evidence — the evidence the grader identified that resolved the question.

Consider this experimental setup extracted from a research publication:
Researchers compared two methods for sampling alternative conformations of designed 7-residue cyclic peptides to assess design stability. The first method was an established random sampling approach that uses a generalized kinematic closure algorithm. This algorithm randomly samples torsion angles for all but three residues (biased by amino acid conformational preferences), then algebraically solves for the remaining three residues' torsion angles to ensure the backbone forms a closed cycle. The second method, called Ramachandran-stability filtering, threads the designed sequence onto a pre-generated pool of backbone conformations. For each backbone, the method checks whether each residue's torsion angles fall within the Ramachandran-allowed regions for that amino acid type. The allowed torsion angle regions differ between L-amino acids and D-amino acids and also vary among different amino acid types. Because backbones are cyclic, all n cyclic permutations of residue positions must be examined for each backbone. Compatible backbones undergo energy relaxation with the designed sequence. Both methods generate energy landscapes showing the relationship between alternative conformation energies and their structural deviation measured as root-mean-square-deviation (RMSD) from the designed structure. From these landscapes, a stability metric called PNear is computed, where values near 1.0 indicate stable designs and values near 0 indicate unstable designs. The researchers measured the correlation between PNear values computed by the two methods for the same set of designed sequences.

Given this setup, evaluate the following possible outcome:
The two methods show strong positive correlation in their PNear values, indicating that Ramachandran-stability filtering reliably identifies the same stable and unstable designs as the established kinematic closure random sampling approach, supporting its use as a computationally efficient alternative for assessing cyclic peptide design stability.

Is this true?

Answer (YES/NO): NO